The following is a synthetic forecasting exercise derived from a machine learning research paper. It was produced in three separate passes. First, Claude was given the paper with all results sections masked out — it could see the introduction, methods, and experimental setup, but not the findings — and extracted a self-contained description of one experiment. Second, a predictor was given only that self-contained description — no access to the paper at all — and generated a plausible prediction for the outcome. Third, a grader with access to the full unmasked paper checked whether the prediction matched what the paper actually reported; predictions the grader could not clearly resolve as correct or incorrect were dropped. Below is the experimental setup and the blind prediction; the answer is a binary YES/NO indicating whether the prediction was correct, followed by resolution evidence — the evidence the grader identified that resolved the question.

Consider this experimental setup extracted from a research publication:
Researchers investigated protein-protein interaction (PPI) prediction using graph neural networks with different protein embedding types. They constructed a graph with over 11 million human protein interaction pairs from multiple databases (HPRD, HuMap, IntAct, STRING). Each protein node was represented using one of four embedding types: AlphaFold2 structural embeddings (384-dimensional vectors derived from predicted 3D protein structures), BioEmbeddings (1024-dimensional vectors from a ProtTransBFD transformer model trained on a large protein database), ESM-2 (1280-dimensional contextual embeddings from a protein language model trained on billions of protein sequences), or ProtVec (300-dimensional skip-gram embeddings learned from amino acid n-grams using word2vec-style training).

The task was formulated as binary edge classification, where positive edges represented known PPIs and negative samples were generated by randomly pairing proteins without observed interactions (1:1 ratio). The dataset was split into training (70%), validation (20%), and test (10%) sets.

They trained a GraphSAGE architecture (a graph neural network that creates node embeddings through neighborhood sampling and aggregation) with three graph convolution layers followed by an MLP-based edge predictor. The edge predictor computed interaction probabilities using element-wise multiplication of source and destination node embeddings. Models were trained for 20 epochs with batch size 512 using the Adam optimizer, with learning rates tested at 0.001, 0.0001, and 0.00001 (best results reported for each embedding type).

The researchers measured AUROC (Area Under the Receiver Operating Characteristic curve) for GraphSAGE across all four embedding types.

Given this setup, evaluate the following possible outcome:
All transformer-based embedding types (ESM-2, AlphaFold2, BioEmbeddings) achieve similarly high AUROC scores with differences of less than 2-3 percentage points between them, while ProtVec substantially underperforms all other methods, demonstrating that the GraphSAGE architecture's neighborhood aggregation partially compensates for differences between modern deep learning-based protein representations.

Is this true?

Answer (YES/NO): NO